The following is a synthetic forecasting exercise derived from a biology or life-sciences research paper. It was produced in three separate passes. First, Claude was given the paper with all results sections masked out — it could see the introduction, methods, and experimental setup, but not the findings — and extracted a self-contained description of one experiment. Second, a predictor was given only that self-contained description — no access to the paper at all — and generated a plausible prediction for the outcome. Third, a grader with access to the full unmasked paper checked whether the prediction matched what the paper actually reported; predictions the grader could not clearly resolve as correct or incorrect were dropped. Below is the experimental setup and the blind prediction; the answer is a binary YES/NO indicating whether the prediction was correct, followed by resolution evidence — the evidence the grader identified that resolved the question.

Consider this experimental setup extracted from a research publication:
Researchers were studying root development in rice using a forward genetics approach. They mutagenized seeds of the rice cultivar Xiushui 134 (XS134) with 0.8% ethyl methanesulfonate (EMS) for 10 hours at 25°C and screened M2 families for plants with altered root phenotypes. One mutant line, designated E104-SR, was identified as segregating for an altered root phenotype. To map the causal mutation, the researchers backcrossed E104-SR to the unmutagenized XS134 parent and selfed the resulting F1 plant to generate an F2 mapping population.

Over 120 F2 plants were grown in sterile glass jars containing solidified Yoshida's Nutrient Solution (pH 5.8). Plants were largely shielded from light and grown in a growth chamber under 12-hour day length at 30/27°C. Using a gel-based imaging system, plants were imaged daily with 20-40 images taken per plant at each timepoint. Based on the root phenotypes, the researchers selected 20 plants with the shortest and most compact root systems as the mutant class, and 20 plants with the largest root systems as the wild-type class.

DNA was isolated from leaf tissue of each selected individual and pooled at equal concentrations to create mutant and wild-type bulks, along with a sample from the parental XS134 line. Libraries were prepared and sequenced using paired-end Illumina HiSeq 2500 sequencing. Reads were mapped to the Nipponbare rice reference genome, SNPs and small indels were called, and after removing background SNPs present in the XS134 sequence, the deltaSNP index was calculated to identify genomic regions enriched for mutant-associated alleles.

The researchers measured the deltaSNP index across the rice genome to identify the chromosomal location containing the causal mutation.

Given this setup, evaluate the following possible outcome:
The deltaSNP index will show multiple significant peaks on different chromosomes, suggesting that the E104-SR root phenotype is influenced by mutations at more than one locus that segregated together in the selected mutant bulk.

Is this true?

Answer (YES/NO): NO